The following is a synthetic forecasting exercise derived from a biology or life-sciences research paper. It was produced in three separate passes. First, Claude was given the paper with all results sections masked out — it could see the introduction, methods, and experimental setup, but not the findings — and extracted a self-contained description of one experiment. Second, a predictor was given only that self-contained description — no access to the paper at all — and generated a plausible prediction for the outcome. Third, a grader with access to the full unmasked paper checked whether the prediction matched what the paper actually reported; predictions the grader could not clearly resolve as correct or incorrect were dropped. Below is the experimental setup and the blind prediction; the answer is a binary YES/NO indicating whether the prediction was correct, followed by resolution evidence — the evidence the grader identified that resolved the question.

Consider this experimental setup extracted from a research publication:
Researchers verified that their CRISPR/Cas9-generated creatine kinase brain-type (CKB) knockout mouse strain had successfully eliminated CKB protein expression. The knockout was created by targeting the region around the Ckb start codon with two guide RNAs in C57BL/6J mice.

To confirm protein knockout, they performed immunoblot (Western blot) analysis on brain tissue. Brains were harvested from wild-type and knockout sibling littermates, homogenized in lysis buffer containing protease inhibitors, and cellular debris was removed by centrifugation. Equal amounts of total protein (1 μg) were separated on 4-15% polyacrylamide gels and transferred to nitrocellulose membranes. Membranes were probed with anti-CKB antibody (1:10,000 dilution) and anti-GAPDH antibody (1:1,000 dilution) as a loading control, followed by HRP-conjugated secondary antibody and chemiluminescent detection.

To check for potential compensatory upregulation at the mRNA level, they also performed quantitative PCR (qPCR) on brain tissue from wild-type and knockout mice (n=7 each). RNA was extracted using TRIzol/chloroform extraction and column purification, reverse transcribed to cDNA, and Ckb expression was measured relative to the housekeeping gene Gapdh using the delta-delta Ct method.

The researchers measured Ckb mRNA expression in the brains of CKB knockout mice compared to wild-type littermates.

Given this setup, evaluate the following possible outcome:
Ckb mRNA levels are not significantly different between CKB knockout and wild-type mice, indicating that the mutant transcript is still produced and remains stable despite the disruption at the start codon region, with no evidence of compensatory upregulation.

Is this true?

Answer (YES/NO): NO